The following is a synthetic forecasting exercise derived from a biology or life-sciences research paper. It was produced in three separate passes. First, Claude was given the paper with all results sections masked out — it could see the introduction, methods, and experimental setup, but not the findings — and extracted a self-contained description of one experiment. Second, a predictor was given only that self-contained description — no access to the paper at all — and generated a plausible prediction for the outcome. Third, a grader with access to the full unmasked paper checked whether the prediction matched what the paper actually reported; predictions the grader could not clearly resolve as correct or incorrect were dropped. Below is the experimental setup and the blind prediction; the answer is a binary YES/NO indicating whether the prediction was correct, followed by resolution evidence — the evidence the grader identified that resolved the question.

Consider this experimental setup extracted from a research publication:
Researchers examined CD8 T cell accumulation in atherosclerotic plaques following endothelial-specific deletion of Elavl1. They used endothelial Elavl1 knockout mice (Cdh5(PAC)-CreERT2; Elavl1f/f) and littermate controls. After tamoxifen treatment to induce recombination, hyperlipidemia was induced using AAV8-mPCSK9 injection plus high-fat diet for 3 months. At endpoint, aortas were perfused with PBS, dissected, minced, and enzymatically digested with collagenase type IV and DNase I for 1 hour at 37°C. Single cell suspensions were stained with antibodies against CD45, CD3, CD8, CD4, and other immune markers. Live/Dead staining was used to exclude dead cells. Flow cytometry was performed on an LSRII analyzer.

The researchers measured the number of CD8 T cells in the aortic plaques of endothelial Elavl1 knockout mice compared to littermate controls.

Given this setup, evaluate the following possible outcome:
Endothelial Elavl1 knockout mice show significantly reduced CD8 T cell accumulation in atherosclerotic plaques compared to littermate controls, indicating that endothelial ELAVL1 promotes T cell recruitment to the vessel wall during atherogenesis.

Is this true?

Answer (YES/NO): NO